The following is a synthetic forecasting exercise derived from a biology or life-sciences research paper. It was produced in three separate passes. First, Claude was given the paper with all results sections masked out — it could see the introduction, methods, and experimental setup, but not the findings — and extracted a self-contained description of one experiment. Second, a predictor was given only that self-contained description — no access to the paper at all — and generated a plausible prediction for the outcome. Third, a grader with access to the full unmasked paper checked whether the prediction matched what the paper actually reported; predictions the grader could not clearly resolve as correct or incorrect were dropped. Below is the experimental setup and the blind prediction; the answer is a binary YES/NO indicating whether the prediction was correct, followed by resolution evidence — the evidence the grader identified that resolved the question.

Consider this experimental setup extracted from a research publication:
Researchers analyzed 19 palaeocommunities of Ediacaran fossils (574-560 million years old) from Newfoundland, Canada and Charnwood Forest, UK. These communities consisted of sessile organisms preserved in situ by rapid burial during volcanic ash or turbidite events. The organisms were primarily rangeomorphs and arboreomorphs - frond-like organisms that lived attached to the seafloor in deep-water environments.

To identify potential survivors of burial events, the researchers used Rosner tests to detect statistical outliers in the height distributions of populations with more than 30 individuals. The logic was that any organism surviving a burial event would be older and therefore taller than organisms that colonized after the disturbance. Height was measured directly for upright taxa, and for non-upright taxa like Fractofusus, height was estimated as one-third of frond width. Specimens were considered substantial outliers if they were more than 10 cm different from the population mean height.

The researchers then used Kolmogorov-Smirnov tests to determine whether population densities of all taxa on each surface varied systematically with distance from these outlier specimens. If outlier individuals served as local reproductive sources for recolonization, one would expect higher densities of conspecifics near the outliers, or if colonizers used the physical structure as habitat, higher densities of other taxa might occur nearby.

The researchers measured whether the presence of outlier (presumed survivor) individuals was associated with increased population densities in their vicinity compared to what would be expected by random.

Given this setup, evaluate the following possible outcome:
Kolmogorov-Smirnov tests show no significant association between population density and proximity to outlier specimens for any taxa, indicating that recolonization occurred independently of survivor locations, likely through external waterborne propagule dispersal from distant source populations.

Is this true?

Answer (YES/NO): YES